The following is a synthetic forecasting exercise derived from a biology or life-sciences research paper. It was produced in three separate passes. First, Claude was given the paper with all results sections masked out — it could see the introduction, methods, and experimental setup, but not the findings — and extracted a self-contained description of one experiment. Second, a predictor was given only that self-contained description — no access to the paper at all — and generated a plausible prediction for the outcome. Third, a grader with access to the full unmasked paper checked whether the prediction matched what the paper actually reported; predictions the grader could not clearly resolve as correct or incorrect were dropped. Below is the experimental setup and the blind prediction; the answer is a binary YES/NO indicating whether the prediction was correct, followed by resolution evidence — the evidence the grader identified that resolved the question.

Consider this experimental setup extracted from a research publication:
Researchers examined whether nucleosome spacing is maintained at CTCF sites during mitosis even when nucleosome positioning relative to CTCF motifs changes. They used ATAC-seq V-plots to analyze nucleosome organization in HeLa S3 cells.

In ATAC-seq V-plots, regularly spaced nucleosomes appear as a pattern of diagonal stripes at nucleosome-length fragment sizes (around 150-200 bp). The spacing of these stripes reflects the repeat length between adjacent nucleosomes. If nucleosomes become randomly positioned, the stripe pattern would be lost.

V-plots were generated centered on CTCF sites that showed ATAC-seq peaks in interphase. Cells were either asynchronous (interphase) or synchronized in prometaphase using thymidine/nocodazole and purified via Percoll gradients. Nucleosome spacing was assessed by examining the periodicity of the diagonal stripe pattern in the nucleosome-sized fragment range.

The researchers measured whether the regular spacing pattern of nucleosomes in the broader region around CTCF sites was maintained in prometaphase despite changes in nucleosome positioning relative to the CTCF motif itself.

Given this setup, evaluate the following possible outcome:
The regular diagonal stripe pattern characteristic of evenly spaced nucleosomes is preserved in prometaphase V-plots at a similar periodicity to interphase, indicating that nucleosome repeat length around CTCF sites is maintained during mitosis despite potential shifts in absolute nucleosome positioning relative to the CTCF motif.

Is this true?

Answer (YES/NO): NO